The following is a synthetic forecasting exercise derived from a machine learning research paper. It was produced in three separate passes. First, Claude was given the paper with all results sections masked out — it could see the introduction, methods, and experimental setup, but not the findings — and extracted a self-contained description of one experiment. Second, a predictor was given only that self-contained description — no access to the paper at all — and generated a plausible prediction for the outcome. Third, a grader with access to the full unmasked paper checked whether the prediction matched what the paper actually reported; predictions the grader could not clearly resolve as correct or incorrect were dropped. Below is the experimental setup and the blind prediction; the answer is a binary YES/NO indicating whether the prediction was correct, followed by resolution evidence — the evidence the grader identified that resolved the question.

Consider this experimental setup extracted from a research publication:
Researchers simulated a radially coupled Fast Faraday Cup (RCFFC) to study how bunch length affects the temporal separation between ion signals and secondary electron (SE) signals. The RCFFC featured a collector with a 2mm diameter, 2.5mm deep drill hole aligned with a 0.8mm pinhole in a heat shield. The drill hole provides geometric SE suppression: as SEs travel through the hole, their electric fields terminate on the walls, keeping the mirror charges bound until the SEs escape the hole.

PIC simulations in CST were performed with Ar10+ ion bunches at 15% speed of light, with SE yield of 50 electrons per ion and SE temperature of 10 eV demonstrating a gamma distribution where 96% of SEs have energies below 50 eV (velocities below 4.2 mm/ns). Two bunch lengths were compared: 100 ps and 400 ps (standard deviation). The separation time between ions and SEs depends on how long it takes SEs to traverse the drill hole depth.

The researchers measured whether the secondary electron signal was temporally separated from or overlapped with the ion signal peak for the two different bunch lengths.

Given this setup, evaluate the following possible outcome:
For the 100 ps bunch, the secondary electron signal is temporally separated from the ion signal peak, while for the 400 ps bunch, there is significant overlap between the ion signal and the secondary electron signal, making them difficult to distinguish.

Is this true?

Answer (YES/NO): NO